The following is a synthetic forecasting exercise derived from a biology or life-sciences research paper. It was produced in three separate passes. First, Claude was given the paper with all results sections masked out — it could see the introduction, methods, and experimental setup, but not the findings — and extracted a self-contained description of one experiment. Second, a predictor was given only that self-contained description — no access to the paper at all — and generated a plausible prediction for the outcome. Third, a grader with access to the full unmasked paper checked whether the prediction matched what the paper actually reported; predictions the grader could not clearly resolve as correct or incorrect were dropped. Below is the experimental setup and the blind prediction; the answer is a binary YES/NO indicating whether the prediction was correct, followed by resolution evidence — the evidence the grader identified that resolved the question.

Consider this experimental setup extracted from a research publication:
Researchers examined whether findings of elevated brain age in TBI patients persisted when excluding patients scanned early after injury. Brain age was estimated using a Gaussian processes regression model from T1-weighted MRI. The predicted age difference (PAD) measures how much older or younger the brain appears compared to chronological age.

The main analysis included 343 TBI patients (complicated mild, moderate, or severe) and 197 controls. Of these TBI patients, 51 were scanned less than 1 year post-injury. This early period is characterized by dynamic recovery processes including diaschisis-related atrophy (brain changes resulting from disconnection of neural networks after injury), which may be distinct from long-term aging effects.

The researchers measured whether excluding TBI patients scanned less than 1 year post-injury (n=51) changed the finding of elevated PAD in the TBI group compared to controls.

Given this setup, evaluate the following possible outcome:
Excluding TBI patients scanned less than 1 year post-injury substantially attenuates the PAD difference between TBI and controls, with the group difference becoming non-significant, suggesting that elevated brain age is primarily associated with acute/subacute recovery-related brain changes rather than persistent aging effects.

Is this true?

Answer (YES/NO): NO